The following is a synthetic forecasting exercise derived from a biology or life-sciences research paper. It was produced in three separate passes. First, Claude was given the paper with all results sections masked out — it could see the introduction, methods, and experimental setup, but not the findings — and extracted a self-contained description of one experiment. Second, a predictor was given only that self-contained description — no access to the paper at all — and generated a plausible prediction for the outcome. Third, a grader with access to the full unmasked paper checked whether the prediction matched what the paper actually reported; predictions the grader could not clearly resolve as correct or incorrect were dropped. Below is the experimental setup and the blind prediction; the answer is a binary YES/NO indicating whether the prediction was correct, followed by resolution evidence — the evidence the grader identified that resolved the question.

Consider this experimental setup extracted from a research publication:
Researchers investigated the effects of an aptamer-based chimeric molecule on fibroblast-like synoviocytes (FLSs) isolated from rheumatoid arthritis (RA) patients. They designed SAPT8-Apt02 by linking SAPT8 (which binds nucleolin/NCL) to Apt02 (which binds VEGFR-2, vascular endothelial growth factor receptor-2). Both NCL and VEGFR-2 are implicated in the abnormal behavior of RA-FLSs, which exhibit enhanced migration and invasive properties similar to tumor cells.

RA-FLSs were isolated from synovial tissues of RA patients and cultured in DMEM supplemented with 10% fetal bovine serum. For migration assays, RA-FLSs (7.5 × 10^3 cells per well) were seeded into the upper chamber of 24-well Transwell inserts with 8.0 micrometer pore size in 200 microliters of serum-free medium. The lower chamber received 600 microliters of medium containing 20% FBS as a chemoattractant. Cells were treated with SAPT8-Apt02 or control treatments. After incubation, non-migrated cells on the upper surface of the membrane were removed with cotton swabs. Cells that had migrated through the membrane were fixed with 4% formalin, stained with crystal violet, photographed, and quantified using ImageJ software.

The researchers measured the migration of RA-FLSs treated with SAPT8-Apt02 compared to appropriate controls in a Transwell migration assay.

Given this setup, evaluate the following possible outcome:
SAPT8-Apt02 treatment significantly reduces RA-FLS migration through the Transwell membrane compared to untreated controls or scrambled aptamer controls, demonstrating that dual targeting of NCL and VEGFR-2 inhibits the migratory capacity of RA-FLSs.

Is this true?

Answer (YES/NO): YES